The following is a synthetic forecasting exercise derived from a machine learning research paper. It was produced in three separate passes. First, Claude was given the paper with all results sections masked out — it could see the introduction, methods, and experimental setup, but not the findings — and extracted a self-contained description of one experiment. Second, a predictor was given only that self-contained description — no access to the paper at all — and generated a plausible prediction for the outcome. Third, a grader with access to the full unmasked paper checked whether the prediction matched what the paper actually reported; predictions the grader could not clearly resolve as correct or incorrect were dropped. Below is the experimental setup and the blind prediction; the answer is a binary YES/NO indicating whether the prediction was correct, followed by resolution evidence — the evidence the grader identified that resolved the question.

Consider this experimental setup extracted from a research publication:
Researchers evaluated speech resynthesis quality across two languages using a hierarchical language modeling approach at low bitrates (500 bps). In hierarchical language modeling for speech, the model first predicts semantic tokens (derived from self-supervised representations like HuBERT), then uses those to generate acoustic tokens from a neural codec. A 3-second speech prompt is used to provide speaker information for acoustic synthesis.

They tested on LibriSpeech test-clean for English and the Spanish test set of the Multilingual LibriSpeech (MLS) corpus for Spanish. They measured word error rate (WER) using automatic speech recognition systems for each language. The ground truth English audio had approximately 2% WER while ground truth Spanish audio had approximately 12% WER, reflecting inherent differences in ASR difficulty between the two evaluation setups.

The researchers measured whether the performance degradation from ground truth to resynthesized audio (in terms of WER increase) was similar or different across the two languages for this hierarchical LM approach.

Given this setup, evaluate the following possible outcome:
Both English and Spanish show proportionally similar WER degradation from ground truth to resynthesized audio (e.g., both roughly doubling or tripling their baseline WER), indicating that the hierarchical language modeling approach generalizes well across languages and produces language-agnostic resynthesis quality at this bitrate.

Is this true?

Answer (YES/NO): NO